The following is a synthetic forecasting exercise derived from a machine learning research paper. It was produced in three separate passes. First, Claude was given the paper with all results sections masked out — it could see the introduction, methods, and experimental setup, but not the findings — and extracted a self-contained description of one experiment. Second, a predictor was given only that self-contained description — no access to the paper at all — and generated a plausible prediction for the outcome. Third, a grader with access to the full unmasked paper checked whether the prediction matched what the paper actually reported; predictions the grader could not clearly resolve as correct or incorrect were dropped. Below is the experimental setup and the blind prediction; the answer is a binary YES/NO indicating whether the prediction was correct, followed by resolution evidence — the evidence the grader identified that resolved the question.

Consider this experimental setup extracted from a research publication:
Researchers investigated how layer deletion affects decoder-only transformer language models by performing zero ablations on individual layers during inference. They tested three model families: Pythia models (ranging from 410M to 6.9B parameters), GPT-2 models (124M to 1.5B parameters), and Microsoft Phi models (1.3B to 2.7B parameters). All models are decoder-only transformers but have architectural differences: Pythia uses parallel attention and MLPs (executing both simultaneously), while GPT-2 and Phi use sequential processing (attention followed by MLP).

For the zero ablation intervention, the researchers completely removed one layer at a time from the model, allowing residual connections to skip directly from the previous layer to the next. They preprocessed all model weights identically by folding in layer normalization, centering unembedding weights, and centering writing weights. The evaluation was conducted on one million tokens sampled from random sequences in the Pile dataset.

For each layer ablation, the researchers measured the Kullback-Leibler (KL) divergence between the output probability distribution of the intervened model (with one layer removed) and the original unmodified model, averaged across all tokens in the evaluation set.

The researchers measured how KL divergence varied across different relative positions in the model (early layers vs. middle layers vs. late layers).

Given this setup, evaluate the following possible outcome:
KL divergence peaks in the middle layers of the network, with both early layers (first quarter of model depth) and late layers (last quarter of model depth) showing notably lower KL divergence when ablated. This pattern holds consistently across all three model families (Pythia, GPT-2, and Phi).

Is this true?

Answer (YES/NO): NO